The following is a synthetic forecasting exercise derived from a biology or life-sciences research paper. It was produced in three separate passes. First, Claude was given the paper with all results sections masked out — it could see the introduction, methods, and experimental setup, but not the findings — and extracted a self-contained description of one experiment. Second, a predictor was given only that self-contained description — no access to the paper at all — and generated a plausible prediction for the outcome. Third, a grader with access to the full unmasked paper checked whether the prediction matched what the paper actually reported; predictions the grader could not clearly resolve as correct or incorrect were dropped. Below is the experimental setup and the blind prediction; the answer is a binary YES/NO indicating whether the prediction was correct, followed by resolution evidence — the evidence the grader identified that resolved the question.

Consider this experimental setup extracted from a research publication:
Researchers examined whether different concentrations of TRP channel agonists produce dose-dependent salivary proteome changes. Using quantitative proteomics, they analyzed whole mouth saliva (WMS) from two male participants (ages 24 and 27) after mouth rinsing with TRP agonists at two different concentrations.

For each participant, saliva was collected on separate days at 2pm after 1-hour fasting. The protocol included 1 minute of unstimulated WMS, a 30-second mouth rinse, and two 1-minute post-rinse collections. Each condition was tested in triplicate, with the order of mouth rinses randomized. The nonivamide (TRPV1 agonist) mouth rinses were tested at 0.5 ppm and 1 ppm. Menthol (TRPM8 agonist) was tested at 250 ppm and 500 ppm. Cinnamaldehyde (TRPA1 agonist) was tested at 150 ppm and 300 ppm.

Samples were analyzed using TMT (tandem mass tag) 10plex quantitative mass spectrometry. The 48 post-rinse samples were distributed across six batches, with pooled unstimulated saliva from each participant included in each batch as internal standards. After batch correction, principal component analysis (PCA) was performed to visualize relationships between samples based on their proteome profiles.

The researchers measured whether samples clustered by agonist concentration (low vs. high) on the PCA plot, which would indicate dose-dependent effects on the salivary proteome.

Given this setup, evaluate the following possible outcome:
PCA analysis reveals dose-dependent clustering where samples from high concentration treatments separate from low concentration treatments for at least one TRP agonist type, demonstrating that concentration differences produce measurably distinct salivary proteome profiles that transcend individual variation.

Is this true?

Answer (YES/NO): NO